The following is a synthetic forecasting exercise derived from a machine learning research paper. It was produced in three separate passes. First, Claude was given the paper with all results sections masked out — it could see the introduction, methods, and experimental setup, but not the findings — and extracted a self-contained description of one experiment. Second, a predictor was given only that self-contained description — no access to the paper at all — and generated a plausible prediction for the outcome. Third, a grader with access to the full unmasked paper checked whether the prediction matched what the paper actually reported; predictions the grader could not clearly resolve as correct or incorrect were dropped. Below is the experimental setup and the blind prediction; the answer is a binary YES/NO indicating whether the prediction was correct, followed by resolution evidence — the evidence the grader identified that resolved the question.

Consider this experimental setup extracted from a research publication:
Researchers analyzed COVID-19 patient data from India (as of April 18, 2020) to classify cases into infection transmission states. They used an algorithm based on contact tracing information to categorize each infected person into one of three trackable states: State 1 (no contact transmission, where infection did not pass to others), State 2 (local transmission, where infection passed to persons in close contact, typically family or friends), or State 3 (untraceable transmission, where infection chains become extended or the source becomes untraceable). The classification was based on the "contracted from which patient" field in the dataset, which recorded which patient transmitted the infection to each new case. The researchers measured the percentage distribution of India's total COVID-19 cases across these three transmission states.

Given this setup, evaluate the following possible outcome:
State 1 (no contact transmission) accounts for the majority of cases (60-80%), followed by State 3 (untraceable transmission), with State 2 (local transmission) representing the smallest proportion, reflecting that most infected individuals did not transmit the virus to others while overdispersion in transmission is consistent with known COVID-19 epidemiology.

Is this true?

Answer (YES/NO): NO